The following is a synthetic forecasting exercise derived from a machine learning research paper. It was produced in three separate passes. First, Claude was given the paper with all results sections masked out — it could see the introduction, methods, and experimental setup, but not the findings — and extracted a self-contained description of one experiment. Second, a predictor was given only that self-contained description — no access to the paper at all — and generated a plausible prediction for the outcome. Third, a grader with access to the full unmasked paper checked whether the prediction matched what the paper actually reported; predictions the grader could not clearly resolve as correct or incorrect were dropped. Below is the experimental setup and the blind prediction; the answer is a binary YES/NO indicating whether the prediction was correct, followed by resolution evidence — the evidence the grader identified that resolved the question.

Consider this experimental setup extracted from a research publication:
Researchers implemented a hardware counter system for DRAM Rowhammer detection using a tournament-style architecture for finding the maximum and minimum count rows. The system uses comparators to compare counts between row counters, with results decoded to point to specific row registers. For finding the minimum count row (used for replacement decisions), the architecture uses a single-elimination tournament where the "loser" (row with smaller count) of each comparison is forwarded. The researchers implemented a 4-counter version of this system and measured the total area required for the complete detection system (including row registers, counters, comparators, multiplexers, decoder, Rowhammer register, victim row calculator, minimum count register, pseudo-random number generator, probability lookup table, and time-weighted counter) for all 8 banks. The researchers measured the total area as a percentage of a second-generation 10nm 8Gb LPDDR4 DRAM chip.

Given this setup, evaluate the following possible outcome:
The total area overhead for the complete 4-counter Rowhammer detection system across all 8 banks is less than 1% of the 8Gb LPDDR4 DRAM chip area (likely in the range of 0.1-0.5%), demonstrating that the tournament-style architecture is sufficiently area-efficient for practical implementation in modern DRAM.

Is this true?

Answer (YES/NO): YES